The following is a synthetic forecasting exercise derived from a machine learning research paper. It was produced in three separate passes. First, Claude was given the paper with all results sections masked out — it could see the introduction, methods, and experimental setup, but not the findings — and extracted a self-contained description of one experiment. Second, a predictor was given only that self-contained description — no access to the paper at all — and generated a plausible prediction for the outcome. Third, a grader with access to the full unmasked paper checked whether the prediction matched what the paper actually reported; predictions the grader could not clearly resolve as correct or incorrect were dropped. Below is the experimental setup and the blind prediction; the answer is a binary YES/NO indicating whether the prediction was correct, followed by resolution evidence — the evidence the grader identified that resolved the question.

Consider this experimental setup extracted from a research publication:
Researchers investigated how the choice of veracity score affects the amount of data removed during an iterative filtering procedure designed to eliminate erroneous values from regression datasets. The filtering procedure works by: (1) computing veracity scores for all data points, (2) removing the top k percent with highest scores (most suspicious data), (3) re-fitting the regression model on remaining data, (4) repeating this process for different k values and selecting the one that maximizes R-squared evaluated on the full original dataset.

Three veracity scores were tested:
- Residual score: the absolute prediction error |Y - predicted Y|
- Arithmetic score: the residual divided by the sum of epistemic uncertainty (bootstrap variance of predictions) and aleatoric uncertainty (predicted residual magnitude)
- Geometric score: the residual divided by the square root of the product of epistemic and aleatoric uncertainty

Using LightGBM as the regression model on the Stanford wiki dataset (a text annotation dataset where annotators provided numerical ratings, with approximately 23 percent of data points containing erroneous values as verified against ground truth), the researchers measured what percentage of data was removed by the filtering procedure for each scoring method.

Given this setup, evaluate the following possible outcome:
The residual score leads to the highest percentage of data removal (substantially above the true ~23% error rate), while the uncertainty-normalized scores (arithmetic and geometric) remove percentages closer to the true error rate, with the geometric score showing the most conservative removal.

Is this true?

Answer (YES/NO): NO